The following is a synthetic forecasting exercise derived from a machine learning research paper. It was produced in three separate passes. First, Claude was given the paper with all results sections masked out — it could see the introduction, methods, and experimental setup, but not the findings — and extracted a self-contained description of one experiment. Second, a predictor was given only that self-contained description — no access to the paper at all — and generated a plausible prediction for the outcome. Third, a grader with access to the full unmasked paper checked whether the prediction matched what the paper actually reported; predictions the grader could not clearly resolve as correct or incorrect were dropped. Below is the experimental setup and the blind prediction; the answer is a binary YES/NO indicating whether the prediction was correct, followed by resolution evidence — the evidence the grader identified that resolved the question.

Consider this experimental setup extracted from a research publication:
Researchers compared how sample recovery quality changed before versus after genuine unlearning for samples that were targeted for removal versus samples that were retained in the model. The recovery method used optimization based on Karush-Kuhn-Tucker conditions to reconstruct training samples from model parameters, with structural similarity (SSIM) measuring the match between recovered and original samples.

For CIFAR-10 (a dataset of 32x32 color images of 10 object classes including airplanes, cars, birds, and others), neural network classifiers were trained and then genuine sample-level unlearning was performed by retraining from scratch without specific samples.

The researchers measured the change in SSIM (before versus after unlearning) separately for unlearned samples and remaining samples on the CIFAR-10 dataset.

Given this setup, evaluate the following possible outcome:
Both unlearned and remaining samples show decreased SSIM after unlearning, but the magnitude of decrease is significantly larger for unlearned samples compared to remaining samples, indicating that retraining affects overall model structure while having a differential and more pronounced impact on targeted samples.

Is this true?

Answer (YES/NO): NO